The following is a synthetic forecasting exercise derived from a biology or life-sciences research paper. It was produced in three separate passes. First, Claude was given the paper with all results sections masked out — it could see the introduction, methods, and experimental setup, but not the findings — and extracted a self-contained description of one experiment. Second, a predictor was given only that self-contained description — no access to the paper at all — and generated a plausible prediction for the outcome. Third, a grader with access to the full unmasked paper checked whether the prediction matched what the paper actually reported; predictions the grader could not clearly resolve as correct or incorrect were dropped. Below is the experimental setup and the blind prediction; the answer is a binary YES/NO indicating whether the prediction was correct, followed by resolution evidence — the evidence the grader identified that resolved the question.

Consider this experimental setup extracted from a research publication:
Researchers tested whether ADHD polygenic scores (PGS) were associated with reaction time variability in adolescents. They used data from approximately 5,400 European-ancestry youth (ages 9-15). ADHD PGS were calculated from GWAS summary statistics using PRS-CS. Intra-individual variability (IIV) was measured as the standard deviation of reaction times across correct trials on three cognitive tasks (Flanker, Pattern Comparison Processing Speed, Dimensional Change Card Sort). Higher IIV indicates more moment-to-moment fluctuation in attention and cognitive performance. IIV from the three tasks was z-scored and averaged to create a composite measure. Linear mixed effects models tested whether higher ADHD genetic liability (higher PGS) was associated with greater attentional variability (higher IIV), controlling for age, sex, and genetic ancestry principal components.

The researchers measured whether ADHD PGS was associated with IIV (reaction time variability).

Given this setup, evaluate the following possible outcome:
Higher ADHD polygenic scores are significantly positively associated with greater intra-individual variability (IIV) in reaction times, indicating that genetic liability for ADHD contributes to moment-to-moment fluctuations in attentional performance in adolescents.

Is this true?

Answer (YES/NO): YES